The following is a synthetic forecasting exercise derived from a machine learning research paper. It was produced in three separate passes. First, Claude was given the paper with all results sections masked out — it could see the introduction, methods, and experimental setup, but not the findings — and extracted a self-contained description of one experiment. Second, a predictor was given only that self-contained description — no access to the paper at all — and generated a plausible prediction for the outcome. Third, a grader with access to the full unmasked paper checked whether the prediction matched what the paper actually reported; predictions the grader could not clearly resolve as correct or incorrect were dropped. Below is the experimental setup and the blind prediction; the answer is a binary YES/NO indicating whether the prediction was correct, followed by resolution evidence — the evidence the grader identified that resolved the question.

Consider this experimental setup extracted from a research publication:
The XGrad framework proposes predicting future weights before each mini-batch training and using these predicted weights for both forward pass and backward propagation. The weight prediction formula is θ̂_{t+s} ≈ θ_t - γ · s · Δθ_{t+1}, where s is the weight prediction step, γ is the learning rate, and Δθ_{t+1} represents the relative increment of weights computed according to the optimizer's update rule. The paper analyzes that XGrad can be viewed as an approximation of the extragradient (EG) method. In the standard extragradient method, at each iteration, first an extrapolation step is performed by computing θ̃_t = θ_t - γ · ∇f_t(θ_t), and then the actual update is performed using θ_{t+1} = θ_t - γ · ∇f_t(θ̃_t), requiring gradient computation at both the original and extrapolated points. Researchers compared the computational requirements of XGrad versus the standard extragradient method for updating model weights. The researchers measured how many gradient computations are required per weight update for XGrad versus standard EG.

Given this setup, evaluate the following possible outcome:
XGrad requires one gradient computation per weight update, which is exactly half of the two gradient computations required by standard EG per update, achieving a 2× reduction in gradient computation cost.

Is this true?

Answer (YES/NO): YES